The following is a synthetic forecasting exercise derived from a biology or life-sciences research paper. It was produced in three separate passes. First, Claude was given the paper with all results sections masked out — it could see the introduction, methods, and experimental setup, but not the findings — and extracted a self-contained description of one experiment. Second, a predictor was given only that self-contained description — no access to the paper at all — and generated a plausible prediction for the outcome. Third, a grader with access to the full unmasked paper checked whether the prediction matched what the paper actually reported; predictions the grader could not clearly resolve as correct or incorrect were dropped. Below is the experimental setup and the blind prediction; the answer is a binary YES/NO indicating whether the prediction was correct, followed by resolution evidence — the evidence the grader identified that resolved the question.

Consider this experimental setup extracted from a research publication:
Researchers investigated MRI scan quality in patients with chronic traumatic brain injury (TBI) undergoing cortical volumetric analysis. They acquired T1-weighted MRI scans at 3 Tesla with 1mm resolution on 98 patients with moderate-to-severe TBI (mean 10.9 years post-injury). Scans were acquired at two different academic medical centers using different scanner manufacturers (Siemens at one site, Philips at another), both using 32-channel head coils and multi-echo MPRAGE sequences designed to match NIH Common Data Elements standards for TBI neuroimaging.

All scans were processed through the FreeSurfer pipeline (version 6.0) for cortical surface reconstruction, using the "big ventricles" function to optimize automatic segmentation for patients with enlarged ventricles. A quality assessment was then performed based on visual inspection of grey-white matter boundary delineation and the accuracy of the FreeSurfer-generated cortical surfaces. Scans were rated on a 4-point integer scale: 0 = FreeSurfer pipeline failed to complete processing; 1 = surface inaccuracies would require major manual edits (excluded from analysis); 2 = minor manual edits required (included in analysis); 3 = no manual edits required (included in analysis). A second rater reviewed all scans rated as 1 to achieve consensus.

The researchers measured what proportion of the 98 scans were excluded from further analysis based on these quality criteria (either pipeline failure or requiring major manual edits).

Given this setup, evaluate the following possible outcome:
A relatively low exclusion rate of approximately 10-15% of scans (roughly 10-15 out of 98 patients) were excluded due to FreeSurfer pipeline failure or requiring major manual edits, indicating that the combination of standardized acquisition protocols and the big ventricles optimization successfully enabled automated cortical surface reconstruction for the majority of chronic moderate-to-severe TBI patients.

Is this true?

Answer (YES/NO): YES